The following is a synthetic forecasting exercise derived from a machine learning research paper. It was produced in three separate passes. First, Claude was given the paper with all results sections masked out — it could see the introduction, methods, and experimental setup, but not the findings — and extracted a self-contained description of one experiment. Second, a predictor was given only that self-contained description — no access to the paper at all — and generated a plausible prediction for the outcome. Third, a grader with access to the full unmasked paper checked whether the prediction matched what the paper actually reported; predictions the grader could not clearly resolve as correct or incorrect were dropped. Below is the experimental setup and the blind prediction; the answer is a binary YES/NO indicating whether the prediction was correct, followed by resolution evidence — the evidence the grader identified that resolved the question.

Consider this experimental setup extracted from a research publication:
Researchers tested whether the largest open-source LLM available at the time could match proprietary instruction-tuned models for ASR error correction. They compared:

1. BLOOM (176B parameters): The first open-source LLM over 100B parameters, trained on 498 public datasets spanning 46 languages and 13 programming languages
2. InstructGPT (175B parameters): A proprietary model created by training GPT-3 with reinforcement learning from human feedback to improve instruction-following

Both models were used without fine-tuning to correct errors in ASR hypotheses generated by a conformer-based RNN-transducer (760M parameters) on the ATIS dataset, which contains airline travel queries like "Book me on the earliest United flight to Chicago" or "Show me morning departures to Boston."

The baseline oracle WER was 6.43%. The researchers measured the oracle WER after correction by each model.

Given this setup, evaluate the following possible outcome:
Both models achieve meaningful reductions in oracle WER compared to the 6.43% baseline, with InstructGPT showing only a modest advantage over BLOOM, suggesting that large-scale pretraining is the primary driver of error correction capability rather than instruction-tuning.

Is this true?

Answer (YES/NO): YES